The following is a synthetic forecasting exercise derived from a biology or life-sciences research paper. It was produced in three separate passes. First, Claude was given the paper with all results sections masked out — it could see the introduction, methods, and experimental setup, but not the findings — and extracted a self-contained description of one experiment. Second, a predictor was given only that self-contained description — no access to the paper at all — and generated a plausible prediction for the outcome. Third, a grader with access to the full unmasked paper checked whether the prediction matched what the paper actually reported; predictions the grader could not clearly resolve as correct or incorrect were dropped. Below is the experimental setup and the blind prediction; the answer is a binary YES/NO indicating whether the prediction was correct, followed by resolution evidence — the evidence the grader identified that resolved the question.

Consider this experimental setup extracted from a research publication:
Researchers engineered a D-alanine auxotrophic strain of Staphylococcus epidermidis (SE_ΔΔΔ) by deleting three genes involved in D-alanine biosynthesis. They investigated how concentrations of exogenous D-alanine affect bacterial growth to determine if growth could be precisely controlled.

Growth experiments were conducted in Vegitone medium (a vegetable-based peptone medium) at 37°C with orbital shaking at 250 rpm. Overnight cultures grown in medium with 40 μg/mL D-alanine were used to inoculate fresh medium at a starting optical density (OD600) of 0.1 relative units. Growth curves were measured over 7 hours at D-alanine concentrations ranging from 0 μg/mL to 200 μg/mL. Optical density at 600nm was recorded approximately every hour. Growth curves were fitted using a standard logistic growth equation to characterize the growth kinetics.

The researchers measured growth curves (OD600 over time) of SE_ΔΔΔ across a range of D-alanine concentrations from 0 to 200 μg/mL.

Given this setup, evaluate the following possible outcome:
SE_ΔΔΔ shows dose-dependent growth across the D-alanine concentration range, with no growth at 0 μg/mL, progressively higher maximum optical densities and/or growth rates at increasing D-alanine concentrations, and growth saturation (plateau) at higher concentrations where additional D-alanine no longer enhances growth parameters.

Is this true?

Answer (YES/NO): NO